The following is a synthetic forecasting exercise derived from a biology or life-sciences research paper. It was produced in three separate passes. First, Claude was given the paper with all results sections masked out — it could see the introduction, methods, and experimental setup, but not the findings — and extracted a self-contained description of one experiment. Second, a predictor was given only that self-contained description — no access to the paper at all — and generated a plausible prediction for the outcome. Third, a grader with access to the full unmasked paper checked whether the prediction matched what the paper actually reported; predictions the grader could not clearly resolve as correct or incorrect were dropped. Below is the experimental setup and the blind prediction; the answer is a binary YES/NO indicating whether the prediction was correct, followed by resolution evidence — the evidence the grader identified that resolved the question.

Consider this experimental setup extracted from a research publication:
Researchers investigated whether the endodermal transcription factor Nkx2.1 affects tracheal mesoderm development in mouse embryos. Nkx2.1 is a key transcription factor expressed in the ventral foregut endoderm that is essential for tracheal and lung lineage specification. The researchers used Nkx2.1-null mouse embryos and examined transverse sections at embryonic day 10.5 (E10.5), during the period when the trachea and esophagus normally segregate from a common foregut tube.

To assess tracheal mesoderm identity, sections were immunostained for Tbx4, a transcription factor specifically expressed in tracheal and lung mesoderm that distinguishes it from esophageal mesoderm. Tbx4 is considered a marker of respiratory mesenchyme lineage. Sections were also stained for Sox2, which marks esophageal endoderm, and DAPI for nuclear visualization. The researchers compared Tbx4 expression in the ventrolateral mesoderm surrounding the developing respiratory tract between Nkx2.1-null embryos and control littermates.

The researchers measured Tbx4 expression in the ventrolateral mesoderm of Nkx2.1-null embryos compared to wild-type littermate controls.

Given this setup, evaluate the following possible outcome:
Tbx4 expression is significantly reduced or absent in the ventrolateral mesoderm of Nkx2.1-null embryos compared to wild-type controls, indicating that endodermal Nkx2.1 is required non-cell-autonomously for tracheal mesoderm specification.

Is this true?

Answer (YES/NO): NO